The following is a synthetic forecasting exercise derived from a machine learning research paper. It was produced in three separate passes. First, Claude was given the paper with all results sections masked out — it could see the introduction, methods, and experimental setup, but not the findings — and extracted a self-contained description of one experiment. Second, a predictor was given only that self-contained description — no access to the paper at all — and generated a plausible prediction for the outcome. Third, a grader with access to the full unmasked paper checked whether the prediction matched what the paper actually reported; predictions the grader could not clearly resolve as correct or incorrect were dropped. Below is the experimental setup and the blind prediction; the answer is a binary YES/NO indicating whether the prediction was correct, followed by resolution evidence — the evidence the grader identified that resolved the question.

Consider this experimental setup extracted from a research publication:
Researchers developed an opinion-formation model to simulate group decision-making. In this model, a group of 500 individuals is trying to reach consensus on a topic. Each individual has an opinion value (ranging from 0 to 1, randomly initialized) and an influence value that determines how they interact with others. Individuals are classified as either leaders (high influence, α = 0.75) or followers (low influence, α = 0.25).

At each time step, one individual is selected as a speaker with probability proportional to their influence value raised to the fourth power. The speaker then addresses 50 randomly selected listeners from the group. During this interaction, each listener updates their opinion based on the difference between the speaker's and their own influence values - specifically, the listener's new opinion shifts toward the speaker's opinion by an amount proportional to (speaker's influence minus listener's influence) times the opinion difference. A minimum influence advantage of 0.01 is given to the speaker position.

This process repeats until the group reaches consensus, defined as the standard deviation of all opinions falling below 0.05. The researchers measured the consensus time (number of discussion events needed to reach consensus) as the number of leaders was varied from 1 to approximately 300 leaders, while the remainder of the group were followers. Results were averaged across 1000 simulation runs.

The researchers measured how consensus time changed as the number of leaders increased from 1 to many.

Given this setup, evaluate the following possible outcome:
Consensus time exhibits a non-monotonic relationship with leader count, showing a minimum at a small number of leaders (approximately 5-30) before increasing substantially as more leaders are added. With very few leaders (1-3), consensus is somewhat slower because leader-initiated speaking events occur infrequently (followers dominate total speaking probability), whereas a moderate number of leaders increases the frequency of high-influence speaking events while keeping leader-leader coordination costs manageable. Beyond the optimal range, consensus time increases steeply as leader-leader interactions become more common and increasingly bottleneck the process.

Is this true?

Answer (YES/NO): NO